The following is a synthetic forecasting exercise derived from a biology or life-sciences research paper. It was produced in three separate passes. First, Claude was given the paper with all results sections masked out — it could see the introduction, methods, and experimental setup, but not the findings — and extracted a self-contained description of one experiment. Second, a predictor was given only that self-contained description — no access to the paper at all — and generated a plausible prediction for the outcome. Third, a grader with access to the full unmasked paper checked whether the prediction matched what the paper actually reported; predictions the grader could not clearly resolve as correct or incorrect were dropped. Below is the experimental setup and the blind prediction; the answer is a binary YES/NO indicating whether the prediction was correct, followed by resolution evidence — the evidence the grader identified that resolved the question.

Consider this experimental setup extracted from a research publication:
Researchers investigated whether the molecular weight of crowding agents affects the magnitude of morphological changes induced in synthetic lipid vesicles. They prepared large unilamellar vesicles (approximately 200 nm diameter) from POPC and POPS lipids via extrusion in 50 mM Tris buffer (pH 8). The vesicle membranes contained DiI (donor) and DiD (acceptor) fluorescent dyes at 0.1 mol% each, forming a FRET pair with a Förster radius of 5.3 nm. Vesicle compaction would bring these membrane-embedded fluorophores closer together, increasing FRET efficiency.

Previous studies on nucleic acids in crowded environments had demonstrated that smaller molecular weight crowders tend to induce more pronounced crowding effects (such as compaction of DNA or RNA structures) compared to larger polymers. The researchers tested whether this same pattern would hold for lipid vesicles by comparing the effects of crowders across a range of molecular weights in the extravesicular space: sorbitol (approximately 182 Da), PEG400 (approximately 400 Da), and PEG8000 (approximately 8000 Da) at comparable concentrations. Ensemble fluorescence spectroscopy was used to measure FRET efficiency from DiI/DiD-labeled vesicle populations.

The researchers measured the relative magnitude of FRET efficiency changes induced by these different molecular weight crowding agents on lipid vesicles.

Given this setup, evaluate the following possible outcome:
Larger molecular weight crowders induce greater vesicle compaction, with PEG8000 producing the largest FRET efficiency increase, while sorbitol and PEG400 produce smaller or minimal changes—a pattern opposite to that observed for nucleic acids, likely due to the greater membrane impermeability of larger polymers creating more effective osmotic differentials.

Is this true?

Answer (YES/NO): YES